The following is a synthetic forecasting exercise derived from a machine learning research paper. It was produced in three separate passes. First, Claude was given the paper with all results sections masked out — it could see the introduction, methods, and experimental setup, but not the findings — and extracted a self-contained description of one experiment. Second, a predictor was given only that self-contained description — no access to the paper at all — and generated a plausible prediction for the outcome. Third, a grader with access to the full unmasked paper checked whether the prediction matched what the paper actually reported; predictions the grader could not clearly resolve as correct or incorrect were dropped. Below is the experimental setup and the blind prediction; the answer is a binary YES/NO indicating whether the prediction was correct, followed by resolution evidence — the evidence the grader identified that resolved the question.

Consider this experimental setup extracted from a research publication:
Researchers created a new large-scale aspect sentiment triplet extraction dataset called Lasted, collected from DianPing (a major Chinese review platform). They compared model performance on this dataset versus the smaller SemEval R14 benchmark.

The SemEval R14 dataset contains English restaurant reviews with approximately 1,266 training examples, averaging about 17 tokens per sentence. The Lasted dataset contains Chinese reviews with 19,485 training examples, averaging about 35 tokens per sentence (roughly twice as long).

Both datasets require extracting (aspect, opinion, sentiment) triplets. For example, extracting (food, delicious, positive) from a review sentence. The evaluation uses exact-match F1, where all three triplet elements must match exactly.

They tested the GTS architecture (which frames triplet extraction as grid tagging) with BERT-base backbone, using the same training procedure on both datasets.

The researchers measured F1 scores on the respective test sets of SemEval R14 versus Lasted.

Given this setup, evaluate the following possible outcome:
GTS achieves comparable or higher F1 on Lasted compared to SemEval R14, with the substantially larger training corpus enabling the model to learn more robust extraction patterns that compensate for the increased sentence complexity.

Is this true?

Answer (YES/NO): NO